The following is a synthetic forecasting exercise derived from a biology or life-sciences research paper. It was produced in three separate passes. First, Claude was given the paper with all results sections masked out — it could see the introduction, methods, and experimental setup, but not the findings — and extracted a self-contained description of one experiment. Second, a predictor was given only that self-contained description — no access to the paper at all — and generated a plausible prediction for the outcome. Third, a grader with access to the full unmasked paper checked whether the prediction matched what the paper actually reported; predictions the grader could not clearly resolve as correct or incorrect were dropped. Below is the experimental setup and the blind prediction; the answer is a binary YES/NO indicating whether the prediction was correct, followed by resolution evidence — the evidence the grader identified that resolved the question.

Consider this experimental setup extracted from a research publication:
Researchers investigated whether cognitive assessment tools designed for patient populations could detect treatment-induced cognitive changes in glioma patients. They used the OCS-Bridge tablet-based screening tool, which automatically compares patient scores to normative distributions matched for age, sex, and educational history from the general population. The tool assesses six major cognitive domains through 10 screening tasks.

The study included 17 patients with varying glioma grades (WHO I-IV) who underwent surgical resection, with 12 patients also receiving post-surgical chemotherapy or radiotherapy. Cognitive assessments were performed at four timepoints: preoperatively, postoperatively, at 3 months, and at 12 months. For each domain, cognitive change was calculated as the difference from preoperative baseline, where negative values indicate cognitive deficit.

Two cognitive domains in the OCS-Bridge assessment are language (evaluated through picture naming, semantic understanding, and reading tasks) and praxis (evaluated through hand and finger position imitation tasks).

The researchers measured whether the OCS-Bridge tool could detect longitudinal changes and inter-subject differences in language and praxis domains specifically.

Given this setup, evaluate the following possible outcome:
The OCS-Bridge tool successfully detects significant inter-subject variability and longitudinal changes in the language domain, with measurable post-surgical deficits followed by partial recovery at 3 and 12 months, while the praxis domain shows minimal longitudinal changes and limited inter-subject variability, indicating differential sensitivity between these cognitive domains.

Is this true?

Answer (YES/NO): NO